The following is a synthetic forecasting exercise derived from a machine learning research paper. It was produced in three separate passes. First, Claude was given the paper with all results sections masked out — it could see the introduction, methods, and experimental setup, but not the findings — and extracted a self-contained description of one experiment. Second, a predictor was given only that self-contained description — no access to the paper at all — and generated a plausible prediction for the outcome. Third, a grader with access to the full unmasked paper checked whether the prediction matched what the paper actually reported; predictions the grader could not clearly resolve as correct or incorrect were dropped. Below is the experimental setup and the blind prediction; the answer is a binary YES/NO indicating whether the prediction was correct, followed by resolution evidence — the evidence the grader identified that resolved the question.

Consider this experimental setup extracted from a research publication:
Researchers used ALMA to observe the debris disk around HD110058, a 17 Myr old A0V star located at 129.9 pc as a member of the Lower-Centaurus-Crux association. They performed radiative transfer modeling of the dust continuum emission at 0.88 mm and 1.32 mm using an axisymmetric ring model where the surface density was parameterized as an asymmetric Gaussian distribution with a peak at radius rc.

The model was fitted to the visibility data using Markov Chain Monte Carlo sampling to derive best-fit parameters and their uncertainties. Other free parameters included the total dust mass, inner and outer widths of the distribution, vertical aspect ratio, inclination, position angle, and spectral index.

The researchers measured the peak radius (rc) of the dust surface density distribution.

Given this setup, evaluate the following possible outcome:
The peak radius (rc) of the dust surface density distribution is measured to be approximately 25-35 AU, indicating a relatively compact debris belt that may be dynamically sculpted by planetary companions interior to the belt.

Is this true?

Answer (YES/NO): YES